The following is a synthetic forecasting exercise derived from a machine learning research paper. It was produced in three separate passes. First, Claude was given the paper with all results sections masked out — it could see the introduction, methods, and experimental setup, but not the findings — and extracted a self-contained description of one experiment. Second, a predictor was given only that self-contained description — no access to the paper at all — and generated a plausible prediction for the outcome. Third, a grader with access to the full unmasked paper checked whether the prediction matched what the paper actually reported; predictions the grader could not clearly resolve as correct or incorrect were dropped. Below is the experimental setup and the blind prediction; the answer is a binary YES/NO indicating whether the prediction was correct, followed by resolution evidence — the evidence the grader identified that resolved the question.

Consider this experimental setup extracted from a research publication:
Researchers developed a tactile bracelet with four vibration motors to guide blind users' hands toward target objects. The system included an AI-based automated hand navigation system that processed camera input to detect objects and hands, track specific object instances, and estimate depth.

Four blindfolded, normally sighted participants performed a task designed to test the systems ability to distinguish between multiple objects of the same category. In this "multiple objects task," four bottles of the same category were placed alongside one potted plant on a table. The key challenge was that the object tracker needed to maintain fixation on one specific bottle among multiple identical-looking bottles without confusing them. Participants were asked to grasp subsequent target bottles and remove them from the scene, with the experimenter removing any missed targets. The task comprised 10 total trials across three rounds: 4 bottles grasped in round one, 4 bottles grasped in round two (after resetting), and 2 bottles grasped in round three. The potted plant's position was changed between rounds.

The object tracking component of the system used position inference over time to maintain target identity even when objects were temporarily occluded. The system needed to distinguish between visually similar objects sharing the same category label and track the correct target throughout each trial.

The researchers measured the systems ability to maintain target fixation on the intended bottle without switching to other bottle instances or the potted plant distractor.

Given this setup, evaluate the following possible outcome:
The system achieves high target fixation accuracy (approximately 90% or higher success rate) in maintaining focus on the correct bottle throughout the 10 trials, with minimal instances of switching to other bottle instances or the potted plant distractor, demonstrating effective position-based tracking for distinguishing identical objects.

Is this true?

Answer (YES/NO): YES